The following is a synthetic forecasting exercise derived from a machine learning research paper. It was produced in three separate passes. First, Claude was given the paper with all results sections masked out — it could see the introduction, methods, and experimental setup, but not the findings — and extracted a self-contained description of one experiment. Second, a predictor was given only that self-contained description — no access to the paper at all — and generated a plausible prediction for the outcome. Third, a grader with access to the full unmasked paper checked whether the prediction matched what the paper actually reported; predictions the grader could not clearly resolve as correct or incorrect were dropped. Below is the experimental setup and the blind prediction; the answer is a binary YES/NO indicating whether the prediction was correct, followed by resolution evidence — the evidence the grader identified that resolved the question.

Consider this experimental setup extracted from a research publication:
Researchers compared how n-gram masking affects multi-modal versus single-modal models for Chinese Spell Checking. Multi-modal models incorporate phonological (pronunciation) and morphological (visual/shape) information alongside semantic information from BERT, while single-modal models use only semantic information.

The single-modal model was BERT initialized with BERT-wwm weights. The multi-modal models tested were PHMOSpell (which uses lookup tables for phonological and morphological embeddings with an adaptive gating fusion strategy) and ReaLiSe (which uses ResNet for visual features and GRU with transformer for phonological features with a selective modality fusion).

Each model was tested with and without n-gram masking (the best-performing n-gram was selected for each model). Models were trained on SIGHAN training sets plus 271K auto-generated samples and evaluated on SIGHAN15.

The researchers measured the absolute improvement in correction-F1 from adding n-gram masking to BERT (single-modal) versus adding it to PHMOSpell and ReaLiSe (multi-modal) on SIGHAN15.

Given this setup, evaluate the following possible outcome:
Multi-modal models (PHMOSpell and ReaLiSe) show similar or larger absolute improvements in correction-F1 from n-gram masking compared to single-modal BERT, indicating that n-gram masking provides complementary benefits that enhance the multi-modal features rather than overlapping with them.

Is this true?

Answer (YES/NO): YES